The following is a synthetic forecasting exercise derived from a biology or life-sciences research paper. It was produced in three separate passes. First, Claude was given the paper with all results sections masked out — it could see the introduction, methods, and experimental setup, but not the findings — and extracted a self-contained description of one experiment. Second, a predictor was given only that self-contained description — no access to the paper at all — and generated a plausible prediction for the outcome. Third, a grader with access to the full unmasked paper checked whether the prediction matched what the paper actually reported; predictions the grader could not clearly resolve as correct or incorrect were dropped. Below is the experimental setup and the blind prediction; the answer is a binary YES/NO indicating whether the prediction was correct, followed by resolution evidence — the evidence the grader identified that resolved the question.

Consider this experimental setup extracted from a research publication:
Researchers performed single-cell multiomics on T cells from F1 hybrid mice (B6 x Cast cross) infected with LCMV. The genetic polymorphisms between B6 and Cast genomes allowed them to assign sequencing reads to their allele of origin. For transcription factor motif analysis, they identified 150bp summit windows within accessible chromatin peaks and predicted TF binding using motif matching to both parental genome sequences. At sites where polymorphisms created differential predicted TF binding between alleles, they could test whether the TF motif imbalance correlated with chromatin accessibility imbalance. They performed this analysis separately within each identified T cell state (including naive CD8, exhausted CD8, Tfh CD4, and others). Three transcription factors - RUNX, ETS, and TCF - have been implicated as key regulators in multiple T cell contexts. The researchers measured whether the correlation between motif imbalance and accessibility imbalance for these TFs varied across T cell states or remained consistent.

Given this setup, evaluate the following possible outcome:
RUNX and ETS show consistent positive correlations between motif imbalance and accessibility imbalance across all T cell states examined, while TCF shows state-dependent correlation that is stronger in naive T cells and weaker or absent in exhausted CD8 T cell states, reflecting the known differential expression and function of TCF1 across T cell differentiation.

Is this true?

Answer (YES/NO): NO